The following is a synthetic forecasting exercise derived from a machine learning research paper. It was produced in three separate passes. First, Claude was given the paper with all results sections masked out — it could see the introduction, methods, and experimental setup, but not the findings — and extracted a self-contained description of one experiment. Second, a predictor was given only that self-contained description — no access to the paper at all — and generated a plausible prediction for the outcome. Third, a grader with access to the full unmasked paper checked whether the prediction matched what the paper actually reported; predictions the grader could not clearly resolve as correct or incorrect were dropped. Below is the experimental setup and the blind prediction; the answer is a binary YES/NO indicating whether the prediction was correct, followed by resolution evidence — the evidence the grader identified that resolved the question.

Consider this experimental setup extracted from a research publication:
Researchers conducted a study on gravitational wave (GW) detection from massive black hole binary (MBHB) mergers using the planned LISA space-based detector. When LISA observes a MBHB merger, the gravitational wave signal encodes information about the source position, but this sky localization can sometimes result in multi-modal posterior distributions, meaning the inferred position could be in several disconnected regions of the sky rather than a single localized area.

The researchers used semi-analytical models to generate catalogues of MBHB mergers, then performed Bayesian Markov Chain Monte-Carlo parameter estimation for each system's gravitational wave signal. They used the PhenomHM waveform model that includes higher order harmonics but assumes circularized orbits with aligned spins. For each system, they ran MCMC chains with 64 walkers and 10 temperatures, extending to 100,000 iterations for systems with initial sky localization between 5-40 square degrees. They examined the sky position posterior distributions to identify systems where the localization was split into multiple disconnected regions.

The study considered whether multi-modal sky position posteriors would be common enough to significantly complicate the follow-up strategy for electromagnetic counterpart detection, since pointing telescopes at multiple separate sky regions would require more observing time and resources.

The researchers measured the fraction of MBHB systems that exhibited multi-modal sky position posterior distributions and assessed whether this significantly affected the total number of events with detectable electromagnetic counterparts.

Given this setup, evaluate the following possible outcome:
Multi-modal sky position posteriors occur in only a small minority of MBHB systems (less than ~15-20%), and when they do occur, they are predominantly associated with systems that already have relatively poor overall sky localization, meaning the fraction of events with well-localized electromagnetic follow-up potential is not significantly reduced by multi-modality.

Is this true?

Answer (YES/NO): NO